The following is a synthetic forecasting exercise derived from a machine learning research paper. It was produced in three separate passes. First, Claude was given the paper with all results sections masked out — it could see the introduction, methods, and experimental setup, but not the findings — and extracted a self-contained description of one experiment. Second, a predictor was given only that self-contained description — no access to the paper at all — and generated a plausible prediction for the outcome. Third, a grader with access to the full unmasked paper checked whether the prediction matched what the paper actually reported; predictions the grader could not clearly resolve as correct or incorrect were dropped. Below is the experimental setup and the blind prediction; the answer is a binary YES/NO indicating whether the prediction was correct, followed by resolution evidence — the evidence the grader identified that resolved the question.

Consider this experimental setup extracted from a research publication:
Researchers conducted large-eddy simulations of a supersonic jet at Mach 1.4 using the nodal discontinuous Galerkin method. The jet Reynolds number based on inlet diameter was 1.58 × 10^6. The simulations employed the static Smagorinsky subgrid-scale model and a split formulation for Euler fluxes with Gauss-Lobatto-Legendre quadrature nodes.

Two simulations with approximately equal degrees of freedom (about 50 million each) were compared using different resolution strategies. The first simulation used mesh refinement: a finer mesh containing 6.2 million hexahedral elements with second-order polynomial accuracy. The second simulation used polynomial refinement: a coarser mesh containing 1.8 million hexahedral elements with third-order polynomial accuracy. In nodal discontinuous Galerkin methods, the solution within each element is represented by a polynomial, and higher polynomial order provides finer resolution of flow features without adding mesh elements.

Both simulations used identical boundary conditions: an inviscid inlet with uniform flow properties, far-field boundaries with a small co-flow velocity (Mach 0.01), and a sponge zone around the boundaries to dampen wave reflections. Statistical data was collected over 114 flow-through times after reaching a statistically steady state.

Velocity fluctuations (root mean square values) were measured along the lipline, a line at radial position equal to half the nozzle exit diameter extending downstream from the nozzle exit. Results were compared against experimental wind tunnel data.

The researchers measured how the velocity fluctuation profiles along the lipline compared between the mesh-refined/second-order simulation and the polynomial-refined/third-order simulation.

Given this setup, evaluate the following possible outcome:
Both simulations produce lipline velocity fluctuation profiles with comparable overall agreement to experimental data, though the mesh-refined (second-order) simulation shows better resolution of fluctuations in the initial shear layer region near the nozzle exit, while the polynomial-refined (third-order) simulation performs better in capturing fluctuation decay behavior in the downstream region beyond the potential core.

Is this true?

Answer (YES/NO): NO